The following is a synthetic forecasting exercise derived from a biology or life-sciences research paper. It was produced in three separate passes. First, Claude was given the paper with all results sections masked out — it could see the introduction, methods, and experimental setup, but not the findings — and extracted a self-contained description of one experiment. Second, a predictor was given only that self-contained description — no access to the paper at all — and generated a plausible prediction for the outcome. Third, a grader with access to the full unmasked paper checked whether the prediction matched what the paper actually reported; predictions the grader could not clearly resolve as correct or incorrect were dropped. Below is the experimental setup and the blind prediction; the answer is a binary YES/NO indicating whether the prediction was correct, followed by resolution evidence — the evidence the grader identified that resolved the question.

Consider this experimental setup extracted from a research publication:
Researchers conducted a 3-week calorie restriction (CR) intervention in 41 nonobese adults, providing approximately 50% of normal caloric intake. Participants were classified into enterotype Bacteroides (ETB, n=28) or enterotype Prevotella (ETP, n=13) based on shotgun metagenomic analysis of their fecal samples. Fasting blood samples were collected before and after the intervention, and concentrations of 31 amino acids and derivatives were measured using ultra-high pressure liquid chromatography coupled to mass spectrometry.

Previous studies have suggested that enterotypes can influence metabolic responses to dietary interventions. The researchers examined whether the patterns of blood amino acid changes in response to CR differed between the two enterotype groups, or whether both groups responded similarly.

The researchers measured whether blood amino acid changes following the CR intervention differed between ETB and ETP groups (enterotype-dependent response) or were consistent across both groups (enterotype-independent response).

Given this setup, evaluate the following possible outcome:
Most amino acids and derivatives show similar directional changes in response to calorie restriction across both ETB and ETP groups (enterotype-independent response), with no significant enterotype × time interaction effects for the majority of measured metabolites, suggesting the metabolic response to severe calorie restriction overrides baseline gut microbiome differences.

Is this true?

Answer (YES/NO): YES